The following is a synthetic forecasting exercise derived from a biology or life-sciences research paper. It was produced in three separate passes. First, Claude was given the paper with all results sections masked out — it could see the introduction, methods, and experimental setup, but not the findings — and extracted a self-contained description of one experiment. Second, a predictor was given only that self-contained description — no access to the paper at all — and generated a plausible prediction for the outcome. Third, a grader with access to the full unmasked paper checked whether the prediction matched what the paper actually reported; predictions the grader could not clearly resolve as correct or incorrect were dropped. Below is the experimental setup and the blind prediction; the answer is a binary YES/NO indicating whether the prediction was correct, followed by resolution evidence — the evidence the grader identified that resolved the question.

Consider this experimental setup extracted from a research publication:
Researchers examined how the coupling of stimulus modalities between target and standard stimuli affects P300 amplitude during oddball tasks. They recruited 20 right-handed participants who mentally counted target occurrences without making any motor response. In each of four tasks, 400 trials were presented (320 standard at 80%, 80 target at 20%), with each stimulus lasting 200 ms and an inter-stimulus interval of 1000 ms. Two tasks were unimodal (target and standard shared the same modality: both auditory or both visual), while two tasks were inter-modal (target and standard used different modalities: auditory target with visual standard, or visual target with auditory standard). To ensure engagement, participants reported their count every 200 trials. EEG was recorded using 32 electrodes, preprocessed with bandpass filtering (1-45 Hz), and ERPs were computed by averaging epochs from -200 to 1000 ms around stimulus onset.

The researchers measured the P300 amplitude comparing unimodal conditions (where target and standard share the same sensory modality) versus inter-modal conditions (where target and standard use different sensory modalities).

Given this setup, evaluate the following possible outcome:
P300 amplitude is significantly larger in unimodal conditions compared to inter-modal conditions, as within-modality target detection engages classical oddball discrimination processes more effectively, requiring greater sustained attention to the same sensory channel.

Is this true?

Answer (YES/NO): NO